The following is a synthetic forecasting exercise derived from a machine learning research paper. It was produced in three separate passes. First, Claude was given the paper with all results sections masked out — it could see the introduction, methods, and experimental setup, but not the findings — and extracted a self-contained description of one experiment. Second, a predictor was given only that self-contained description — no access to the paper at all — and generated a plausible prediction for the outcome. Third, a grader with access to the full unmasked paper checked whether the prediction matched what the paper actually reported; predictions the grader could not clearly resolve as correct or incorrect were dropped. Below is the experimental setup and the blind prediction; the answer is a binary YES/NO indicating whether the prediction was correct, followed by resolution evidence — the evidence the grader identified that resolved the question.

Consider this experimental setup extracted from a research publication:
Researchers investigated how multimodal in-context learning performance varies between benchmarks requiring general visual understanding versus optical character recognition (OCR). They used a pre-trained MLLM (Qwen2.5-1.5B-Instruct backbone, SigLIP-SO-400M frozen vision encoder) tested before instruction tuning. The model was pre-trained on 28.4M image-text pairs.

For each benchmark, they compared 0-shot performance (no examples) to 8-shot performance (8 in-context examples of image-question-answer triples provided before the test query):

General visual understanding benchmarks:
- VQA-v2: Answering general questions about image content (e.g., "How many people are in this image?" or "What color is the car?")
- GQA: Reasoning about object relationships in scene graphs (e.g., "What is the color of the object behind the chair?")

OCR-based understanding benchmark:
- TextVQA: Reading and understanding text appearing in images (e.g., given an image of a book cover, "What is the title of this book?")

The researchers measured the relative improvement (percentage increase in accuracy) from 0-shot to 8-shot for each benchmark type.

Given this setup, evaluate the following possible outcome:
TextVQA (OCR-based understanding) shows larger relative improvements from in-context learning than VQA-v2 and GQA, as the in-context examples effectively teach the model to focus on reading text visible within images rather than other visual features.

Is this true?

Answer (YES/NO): NO